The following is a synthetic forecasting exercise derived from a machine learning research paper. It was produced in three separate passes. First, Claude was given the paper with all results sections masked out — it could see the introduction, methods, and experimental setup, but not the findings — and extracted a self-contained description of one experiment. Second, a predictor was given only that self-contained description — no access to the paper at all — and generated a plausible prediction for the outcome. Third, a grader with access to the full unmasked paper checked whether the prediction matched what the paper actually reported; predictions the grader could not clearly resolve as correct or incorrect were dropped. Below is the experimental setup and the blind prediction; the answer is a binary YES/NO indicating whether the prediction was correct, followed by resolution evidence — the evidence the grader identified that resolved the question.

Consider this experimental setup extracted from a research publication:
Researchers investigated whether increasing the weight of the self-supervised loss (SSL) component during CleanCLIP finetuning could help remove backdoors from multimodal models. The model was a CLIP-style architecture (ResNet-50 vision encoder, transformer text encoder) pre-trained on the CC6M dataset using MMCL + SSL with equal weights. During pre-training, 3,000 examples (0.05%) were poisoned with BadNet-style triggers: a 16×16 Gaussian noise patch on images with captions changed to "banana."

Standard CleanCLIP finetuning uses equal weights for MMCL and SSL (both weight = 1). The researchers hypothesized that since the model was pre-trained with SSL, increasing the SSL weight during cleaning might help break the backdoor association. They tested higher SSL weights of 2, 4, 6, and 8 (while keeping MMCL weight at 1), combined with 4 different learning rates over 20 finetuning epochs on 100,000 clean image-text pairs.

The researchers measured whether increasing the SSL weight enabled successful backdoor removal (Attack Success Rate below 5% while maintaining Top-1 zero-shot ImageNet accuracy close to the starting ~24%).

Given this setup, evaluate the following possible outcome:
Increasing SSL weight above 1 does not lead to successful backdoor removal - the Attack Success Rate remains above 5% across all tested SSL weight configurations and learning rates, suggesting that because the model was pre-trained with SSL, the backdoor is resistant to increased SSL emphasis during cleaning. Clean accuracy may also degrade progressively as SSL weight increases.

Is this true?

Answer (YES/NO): NO